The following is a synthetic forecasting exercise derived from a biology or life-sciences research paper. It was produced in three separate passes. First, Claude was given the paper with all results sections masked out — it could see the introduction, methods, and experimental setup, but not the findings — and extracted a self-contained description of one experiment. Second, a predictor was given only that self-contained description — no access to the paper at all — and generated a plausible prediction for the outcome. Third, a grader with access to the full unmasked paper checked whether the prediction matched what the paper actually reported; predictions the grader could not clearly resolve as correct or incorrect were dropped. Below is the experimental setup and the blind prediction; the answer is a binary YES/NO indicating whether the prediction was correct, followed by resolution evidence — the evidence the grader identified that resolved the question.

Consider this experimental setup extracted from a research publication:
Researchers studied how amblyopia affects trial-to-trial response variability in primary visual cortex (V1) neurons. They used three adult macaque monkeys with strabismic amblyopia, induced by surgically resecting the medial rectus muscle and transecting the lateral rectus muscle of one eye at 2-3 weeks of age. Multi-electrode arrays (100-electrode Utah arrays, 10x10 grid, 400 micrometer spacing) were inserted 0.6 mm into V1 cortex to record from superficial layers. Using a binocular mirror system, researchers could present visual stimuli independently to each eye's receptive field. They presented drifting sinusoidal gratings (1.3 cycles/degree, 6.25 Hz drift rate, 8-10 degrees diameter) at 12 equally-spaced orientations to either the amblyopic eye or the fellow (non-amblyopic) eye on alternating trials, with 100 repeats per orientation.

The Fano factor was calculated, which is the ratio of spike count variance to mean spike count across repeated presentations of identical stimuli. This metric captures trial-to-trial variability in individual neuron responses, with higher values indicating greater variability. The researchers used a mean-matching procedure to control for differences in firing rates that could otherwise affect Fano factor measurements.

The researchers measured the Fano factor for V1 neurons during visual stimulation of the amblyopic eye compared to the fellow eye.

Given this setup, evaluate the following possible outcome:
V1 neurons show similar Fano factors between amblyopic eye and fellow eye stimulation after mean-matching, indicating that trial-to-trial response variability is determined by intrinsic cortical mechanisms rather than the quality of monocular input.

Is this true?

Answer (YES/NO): NO